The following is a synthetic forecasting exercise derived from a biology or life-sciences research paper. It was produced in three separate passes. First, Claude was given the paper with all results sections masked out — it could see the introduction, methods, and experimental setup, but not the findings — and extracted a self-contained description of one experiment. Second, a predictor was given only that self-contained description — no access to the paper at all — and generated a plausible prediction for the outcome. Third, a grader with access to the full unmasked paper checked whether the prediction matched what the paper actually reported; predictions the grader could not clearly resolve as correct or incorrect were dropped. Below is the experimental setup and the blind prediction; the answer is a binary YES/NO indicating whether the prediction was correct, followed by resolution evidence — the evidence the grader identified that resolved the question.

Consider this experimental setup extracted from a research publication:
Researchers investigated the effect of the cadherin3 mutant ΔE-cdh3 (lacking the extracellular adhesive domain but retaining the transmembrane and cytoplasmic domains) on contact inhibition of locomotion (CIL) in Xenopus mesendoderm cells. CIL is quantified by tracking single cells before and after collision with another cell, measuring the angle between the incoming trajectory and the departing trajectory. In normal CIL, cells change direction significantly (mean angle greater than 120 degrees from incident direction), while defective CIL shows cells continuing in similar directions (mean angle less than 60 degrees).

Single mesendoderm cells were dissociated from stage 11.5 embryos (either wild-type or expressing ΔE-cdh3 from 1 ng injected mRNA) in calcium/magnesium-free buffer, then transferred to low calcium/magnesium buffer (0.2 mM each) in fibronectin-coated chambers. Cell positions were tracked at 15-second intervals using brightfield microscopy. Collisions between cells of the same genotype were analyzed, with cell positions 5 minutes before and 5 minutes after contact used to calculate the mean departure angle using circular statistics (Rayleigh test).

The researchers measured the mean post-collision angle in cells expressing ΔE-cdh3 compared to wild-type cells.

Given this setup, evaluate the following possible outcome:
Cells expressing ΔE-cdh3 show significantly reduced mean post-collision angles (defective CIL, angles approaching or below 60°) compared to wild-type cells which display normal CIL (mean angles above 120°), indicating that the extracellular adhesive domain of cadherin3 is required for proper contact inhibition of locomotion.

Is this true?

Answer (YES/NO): NO